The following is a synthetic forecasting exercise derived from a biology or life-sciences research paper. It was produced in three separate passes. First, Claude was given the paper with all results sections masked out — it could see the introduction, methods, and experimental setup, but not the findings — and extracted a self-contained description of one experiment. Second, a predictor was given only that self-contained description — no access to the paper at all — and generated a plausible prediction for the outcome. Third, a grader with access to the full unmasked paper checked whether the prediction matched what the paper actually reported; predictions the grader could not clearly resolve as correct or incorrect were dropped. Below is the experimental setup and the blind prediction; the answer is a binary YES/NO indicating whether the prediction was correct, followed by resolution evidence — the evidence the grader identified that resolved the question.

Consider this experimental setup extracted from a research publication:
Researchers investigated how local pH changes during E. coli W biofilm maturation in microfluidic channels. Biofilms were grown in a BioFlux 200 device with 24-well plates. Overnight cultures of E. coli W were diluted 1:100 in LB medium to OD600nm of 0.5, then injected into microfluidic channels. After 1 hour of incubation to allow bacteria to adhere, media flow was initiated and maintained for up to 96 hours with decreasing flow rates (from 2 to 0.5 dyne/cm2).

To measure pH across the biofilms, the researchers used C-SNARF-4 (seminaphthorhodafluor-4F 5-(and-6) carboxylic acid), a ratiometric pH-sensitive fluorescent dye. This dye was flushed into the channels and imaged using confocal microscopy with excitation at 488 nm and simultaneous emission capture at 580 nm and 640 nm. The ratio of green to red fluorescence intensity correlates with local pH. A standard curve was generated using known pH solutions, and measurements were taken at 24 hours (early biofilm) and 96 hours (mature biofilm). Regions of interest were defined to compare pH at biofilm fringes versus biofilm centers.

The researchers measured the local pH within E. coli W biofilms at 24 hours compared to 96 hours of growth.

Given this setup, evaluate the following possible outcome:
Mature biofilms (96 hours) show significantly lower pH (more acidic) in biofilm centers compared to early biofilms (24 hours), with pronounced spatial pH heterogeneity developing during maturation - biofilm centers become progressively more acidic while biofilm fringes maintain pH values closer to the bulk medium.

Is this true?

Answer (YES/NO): YES